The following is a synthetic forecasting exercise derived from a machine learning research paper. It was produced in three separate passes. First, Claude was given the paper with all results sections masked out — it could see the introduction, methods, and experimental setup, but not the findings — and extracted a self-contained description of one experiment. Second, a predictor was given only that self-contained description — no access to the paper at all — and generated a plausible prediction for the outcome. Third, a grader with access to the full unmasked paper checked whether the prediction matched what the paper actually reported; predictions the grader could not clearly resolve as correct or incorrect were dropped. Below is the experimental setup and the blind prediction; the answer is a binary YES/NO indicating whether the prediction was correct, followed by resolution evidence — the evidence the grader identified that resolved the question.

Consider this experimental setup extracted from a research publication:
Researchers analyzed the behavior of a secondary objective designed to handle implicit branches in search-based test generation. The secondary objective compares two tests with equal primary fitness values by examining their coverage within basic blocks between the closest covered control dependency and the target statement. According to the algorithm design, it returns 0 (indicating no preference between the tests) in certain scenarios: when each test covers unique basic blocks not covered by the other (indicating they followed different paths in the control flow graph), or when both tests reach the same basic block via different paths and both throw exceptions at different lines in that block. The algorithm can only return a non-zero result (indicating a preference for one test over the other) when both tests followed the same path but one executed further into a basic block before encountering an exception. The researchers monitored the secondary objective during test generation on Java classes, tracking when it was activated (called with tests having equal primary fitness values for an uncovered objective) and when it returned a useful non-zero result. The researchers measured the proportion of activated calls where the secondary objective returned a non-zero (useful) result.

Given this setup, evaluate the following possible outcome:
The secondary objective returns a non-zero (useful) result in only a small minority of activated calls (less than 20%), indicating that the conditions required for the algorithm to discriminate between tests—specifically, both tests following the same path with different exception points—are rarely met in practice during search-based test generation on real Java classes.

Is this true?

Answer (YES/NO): YES